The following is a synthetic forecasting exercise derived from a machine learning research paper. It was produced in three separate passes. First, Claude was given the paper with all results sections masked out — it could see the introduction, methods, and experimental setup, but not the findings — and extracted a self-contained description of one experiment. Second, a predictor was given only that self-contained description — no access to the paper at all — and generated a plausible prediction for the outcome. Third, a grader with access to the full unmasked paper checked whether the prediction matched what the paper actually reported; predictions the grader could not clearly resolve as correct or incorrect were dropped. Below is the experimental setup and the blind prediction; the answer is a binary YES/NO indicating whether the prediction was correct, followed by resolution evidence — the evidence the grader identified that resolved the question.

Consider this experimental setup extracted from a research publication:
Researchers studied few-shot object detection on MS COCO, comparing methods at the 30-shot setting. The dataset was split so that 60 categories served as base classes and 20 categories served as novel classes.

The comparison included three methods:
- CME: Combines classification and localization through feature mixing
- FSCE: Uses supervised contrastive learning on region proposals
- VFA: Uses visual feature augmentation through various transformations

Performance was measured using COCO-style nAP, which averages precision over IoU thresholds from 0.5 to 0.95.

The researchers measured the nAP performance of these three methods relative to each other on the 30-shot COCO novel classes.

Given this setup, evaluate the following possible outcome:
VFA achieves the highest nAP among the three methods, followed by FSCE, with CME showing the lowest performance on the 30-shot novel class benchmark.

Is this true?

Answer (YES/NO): NO